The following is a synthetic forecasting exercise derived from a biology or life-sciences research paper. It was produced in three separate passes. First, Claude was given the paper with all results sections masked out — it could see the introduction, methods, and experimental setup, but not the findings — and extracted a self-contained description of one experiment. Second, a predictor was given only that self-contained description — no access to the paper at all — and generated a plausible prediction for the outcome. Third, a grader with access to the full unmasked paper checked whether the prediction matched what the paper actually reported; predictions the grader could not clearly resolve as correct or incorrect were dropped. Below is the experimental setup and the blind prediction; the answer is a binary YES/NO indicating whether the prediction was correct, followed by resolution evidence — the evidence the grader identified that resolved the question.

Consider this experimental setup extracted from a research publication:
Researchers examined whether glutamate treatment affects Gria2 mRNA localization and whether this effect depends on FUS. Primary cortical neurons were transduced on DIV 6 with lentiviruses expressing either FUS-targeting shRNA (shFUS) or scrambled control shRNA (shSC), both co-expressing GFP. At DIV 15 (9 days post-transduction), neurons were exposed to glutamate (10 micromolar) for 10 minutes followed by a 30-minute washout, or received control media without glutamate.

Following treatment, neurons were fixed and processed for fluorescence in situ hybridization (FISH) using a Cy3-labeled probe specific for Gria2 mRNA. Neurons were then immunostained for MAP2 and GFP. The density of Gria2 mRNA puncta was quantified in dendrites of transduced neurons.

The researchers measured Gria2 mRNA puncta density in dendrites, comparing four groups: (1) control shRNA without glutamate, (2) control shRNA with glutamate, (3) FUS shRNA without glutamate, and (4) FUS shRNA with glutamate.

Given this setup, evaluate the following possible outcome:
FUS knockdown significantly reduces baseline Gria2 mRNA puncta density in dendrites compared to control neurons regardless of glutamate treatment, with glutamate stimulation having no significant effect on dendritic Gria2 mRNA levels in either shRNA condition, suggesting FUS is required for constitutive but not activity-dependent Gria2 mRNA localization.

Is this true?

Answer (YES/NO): NO